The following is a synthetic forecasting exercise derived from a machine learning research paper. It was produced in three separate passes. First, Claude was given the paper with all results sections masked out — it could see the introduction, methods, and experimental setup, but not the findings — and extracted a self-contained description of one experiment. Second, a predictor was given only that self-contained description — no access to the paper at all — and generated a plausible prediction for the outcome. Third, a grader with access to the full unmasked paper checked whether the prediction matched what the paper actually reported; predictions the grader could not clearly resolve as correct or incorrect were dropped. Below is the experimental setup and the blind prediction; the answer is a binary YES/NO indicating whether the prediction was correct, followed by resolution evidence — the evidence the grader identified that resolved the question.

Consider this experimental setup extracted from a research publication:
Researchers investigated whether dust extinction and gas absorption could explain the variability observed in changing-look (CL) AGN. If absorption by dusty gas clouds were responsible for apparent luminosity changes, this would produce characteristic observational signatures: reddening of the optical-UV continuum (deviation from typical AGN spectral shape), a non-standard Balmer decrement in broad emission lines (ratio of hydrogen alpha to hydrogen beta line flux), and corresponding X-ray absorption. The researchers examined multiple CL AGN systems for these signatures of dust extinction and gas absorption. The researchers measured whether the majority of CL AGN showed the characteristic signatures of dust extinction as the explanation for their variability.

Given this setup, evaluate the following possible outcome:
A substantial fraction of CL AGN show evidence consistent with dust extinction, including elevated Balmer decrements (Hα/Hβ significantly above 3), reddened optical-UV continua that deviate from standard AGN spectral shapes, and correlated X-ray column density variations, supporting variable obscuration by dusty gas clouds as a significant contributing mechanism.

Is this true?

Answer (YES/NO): NO